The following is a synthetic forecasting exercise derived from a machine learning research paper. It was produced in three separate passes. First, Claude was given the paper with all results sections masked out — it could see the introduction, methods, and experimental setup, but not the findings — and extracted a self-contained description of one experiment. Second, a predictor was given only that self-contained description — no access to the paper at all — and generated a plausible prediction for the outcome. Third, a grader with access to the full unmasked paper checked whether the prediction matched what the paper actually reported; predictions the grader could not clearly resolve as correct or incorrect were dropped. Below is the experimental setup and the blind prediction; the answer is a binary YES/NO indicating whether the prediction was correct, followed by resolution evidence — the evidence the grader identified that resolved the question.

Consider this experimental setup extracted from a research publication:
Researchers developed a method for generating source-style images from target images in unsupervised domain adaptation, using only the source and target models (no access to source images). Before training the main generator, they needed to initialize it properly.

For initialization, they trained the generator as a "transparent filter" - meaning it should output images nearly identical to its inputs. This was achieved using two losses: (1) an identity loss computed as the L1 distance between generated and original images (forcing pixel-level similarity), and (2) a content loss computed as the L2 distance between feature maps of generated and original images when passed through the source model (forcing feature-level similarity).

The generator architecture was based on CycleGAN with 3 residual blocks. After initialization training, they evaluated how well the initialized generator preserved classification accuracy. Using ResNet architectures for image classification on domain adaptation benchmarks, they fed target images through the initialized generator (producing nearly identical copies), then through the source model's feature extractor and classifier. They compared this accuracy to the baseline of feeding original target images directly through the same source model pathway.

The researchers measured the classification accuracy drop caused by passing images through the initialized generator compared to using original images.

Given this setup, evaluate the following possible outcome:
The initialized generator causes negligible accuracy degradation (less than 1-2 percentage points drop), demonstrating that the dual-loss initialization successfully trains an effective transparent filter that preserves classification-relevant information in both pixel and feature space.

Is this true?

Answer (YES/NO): YES